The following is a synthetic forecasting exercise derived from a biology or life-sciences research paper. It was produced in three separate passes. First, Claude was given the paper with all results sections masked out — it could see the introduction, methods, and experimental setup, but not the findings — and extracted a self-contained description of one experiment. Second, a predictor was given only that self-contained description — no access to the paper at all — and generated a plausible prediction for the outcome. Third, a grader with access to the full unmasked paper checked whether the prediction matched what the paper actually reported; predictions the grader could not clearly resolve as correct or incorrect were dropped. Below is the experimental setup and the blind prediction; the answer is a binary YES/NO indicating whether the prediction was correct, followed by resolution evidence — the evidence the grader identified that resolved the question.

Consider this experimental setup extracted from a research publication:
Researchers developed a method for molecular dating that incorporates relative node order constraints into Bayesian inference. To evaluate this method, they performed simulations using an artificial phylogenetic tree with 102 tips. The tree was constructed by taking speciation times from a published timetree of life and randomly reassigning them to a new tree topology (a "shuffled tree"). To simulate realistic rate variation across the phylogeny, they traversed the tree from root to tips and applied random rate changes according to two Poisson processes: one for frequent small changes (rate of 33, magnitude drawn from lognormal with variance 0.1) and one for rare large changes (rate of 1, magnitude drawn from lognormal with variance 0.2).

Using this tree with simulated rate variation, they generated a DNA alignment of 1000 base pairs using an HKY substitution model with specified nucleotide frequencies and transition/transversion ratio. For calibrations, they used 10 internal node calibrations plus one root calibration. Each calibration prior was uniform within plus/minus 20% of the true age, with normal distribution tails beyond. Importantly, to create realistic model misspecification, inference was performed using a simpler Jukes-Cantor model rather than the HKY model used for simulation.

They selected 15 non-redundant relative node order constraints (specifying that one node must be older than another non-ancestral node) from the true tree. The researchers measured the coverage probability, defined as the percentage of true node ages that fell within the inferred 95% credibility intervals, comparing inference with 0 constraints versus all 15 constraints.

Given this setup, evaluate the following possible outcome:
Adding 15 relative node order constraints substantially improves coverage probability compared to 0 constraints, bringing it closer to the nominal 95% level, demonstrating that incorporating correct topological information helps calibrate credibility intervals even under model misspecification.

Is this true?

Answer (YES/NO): YES